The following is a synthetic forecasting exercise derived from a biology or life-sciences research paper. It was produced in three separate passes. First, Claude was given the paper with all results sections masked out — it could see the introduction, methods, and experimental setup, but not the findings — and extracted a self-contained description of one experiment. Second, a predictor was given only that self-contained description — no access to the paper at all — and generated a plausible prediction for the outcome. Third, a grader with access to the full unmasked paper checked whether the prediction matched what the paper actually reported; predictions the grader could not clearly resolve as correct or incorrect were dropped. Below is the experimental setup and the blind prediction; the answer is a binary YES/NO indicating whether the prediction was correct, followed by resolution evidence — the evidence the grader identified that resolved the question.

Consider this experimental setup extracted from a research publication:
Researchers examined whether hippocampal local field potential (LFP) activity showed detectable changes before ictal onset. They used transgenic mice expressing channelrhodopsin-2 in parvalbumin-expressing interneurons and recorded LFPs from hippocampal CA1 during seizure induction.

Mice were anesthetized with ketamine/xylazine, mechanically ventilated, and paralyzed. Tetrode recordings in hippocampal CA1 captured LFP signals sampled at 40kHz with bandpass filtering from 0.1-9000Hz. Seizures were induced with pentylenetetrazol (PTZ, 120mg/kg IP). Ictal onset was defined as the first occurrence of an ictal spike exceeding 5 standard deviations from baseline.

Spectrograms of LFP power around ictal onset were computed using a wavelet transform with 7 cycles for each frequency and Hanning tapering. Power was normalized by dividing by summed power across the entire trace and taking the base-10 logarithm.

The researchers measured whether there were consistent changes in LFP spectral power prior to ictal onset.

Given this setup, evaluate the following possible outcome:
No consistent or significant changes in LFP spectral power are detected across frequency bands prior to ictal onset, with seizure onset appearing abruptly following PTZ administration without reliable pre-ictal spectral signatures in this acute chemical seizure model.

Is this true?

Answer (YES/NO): YES